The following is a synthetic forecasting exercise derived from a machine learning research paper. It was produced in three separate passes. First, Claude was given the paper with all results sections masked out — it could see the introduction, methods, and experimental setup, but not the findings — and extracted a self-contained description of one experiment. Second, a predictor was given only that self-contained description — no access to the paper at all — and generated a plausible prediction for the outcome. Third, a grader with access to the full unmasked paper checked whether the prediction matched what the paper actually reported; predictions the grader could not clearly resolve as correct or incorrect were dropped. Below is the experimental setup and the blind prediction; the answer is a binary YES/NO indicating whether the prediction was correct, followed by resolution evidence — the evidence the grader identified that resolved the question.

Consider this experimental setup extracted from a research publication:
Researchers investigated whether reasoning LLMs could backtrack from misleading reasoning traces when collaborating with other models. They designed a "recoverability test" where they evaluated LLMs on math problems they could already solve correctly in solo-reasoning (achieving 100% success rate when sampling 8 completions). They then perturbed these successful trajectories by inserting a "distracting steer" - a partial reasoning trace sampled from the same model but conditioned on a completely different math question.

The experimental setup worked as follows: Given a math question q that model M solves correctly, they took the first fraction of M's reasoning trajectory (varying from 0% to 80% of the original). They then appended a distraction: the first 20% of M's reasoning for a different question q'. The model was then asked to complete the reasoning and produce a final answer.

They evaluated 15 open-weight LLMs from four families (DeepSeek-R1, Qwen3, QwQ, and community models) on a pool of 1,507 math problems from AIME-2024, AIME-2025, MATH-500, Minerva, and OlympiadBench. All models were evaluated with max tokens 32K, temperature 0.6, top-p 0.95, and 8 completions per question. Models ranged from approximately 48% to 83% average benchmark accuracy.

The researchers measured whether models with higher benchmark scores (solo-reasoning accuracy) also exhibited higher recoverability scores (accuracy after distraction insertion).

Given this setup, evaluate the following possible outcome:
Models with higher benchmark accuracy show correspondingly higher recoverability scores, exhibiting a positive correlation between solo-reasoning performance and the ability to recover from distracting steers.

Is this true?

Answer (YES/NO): NO